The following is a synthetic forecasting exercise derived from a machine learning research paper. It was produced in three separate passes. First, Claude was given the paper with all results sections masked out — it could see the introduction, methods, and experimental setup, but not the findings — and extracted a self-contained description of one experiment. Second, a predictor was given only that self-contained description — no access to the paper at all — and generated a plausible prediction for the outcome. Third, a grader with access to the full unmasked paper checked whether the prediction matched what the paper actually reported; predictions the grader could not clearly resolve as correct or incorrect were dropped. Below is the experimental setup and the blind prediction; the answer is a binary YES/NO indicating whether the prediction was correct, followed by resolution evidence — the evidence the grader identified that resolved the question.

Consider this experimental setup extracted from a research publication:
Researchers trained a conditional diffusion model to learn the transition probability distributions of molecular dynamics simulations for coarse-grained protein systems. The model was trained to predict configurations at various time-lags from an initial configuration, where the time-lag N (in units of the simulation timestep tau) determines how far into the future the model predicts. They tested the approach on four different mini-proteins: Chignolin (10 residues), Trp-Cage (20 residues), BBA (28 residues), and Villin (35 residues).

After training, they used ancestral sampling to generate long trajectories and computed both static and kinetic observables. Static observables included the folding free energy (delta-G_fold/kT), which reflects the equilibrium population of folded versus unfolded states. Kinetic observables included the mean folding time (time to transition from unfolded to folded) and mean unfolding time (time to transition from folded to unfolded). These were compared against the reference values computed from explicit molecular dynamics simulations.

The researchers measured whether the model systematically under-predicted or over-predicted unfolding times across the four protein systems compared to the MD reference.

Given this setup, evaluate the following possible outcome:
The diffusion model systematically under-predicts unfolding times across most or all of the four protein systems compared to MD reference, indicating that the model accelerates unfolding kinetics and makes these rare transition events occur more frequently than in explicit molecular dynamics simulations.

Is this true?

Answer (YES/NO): YES